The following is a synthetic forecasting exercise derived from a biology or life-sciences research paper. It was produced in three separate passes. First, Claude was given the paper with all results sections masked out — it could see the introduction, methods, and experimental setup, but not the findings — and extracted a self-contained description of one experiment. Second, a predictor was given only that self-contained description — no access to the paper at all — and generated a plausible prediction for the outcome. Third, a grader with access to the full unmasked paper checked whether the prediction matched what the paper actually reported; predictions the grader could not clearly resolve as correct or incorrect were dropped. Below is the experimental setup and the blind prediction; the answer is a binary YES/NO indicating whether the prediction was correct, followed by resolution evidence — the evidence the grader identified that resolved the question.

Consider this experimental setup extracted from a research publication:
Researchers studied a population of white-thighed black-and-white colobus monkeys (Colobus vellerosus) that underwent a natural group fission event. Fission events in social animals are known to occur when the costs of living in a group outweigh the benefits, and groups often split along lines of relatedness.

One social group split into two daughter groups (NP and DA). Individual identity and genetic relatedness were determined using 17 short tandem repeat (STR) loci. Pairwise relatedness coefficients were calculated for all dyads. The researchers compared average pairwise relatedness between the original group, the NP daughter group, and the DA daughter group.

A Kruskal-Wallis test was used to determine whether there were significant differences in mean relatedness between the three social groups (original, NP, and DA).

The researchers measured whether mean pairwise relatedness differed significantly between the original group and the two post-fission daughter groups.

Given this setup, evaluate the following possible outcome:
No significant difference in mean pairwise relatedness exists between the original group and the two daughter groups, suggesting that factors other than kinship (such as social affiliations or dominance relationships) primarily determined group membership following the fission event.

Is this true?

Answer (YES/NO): YES